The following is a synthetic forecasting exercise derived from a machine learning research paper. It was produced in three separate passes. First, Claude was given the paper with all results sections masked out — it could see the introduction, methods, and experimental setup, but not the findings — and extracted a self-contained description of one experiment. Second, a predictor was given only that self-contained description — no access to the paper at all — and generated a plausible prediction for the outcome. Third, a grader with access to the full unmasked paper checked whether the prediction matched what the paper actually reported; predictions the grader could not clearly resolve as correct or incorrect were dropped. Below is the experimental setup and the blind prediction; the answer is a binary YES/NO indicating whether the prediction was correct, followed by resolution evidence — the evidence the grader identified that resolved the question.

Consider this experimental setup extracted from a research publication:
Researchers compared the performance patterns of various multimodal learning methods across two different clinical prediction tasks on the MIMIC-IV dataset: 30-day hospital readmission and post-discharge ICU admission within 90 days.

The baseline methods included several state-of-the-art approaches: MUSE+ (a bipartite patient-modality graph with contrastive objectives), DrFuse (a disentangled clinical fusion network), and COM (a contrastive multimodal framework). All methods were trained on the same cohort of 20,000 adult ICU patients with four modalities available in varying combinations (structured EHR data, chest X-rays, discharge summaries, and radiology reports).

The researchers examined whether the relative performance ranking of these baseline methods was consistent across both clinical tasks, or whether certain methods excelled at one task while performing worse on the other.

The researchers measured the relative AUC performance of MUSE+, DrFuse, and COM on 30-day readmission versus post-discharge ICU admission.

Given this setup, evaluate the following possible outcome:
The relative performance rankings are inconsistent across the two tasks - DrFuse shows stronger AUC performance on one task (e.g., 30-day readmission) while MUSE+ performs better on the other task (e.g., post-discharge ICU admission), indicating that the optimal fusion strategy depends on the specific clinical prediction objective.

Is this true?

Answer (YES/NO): NO